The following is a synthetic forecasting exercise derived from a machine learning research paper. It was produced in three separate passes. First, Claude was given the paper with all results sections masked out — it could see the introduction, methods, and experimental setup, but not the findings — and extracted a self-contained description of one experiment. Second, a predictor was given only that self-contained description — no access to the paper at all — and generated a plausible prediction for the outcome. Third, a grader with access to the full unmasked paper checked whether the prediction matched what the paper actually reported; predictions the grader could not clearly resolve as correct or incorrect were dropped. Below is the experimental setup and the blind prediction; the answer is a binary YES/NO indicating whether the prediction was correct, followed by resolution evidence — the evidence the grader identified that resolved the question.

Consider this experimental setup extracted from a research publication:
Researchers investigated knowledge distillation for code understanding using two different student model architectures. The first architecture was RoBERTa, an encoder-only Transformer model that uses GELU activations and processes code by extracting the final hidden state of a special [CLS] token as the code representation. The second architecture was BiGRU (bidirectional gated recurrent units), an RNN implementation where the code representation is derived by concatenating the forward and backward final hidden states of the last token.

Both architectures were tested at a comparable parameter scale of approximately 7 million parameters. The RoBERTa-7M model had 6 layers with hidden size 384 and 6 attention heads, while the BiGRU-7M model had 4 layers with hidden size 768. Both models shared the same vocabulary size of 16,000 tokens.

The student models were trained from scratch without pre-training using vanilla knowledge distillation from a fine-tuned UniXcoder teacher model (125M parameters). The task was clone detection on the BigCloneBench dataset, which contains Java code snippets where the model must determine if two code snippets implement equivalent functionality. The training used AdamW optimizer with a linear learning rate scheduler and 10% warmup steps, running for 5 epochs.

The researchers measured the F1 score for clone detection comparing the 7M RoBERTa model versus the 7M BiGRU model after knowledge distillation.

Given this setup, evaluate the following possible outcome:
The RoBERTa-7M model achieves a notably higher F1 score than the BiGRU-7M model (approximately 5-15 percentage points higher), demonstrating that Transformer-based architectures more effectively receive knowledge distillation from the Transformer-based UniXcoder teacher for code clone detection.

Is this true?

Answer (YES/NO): NO